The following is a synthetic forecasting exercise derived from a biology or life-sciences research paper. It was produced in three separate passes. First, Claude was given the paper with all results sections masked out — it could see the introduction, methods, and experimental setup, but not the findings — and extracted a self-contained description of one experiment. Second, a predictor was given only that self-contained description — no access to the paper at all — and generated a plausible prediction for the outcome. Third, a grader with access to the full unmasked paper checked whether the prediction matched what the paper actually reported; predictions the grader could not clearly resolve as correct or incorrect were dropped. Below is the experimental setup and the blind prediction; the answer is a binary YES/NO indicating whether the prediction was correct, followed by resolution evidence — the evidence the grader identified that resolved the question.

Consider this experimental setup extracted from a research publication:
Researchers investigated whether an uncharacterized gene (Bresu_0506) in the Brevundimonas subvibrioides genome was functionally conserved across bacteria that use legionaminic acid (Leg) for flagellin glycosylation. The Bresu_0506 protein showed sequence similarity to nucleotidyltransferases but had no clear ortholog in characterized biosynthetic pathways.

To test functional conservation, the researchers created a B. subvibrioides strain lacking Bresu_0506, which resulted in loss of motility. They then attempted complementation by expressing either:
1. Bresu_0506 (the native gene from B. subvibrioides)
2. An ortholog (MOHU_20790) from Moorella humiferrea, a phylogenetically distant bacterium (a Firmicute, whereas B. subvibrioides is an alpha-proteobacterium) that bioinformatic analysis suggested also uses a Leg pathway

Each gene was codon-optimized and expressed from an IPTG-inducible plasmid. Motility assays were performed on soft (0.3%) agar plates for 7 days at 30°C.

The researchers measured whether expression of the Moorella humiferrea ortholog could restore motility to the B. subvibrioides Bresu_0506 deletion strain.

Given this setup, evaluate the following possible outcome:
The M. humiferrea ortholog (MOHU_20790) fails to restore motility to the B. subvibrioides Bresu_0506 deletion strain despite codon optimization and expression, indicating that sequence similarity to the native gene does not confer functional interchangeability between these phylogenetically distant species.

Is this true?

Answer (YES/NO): NO